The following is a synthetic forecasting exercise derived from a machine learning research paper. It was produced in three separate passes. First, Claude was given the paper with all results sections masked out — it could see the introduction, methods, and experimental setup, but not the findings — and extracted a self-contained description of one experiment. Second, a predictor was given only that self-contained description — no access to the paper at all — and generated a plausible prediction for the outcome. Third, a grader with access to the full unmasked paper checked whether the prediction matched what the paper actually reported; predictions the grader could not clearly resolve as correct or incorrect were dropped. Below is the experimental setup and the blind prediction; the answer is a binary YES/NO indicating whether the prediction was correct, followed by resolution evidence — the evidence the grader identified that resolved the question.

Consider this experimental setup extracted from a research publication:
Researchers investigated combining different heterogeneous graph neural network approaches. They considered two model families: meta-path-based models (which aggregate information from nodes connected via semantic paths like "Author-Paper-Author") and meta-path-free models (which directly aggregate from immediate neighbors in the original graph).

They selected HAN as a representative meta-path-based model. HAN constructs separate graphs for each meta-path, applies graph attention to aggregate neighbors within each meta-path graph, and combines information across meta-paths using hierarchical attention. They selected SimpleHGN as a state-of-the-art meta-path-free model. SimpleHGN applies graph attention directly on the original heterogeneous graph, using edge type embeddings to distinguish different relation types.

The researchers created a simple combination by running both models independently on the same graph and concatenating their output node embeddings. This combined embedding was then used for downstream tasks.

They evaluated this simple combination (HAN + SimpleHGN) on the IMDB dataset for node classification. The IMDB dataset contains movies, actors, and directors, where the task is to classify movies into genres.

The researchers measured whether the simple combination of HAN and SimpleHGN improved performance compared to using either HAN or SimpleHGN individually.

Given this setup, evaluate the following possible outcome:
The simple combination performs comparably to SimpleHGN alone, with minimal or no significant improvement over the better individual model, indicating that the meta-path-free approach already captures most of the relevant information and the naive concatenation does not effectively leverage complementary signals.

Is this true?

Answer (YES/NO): NO